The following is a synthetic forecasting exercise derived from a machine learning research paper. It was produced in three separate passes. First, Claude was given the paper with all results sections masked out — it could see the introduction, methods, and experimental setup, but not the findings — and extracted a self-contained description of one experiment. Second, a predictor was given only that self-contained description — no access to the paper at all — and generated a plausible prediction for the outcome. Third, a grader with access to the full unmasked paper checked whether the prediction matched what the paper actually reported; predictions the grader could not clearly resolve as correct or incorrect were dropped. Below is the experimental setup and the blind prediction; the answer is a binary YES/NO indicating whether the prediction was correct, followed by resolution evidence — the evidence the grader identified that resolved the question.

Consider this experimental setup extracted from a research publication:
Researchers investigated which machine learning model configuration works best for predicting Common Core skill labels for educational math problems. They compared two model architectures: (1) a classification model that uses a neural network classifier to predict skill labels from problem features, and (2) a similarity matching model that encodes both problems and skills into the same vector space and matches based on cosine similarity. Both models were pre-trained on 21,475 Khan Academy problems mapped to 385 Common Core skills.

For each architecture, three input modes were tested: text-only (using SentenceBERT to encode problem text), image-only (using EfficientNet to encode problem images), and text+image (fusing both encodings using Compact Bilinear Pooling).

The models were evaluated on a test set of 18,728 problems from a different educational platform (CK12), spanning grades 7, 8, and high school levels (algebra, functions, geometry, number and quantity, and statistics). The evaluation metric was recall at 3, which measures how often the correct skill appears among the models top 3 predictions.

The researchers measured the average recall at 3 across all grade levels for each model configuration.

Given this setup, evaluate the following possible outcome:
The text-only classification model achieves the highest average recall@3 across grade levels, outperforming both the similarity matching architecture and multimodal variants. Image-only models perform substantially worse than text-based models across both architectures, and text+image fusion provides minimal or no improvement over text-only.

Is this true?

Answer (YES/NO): NO